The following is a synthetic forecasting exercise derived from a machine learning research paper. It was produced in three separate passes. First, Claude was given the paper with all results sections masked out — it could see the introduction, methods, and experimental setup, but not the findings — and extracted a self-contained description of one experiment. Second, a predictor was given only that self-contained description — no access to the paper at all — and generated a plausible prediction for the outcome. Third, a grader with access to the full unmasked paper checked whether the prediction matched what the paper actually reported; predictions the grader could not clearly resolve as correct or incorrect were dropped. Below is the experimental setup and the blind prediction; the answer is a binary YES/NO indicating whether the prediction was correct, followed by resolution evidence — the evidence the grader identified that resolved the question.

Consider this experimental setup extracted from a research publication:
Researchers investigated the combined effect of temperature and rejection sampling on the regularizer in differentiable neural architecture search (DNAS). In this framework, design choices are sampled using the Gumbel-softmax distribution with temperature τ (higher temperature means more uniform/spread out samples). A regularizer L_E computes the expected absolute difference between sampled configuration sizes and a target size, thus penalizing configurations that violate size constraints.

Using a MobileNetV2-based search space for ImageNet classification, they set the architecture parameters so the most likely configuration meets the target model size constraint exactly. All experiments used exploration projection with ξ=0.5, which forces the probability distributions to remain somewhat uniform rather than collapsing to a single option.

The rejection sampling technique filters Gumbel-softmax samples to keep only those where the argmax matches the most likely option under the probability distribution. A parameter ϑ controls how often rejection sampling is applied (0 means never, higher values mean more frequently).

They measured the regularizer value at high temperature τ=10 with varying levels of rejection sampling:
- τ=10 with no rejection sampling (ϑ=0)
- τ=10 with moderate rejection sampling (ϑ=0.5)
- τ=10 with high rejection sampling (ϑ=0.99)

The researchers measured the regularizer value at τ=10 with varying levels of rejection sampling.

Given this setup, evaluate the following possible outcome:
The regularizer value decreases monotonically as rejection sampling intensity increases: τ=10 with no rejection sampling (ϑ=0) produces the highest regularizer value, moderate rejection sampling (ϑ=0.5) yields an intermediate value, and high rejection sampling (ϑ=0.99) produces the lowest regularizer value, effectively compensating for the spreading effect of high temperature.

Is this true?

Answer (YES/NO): NO